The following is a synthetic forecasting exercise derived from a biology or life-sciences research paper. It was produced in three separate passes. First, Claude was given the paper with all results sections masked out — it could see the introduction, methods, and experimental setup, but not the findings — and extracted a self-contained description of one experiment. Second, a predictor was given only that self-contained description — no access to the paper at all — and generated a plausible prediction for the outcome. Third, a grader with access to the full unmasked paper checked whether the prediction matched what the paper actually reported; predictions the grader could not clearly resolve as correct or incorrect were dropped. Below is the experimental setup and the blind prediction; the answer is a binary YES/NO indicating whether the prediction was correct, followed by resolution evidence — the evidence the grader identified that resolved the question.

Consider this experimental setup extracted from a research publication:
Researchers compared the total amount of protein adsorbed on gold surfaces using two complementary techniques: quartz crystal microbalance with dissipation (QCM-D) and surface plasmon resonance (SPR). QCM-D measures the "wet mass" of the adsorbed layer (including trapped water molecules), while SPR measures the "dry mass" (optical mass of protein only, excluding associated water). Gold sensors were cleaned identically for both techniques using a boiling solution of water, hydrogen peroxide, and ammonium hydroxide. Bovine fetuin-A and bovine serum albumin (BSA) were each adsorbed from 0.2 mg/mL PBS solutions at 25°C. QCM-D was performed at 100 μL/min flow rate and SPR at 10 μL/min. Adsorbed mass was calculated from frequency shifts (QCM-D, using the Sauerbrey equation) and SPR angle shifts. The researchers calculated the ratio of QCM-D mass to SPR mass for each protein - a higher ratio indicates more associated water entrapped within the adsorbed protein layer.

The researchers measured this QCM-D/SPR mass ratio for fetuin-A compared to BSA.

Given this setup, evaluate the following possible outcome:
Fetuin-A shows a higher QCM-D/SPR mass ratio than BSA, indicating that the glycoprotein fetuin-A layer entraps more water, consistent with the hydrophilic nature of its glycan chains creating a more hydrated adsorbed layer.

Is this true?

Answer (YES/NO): NO